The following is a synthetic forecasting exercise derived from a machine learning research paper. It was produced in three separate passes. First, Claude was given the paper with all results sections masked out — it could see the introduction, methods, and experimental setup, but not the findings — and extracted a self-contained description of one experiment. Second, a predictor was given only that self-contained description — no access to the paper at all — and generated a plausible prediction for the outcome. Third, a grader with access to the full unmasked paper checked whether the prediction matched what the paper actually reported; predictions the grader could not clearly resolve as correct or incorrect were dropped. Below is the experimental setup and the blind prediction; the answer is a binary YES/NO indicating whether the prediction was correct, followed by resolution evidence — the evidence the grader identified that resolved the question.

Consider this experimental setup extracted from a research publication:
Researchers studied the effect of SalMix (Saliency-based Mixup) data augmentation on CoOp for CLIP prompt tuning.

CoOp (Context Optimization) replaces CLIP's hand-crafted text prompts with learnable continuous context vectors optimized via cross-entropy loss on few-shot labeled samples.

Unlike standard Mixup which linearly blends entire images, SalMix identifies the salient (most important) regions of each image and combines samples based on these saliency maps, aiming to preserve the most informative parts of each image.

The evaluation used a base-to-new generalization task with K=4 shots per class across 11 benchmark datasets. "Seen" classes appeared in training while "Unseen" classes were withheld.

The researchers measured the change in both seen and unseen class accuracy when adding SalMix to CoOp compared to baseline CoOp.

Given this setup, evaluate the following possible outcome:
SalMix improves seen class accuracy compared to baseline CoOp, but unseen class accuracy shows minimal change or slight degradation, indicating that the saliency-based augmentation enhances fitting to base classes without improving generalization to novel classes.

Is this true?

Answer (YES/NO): NO